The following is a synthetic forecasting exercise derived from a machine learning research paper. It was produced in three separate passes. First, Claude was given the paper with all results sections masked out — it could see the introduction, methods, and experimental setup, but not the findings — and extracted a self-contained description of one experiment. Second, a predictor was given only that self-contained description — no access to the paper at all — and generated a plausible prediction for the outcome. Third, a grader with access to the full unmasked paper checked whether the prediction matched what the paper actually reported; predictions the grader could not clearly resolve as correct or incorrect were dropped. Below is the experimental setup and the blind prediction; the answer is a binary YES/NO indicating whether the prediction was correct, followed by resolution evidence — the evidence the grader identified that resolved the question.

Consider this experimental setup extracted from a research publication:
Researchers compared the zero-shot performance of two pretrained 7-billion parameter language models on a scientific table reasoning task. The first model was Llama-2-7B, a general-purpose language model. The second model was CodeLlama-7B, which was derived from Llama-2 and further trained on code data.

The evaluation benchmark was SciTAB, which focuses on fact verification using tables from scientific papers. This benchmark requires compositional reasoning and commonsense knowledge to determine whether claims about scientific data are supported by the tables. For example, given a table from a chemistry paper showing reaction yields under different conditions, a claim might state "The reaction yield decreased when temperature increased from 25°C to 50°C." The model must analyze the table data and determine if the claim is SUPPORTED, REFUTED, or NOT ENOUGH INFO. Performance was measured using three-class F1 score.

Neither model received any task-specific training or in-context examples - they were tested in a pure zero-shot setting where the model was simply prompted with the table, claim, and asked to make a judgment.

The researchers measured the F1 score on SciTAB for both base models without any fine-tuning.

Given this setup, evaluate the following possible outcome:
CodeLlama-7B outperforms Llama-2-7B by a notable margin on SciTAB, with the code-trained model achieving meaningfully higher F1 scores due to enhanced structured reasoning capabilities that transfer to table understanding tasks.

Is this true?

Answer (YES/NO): YES